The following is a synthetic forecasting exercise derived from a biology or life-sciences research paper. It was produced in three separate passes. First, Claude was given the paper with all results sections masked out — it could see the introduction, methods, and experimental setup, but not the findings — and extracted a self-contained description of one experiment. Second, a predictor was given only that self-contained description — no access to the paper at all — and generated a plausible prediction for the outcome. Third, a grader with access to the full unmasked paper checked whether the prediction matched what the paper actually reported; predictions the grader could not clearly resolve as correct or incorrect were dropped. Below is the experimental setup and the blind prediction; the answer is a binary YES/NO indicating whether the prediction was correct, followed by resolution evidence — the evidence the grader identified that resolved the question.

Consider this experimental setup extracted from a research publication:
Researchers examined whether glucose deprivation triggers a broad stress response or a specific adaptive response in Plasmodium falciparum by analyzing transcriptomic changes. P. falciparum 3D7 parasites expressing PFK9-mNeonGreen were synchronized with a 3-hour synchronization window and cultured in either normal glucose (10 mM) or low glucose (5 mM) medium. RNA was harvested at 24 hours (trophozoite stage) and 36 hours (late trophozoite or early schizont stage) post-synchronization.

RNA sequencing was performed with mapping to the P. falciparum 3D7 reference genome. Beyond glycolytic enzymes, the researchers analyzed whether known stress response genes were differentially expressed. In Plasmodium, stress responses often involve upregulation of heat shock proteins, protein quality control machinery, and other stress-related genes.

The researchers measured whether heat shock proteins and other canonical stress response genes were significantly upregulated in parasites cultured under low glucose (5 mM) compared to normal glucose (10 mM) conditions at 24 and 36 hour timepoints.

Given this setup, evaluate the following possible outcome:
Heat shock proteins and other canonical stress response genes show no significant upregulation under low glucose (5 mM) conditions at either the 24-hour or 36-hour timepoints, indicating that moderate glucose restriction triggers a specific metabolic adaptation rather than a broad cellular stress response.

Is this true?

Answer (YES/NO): YES